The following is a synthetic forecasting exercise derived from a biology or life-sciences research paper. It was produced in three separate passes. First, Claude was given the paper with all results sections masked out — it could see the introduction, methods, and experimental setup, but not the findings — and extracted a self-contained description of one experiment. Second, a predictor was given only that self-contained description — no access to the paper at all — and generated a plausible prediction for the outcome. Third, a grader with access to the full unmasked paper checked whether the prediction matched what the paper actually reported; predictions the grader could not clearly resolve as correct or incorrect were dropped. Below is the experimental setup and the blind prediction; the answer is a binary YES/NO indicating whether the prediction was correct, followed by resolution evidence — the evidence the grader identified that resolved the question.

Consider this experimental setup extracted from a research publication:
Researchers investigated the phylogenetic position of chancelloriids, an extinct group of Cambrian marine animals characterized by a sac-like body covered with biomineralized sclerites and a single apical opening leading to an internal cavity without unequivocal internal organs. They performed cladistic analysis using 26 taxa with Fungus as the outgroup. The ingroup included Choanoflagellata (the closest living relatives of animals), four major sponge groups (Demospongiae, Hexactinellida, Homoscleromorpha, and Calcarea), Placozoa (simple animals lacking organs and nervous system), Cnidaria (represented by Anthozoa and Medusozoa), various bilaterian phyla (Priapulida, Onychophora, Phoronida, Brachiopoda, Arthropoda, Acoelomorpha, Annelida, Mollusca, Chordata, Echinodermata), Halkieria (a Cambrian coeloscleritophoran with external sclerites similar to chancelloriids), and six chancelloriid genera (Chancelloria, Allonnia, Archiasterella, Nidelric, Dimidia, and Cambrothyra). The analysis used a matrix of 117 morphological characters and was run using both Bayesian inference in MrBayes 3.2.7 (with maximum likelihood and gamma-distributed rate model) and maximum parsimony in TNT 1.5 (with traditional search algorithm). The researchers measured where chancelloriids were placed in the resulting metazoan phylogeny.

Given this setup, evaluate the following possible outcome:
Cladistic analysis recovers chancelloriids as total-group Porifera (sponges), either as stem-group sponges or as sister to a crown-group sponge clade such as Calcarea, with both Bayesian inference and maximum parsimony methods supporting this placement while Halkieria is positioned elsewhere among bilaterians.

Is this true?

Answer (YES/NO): NO